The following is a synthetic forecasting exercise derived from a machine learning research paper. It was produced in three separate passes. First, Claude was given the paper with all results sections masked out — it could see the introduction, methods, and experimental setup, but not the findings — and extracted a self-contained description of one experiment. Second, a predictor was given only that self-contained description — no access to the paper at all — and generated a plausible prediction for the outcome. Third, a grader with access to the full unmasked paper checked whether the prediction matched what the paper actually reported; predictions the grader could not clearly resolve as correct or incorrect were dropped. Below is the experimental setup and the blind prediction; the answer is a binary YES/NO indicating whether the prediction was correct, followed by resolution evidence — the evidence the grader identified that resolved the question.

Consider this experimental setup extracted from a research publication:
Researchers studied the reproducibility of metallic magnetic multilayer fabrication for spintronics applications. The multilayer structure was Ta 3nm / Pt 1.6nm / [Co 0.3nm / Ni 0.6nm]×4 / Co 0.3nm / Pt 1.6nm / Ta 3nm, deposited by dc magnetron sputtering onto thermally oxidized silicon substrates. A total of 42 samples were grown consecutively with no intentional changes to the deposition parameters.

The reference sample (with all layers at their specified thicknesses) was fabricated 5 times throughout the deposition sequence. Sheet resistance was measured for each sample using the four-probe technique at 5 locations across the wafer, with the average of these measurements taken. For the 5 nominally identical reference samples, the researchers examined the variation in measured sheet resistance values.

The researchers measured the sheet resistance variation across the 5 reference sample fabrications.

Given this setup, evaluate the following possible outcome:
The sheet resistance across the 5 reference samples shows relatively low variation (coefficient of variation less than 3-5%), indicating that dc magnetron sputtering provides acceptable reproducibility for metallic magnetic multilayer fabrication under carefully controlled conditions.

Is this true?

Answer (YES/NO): YES